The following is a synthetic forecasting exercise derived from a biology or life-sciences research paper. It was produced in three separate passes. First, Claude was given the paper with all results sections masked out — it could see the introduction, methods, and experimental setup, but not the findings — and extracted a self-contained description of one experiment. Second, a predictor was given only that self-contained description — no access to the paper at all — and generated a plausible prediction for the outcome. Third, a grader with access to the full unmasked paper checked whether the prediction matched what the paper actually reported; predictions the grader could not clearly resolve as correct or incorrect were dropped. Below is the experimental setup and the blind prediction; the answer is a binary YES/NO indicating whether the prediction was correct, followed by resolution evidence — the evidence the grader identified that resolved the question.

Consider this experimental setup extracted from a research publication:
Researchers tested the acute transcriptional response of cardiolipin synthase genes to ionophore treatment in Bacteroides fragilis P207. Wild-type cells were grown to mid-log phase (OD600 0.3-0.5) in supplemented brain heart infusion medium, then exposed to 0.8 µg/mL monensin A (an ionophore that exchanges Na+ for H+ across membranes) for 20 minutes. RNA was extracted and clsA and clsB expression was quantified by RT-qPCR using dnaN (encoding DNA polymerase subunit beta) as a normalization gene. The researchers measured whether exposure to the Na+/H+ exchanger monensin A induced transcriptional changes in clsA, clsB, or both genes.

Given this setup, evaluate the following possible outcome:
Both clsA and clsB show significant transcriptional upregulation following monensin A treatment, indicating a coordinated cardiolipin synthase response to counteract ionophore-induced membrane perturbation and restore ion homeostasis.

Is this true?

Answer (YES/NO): NO